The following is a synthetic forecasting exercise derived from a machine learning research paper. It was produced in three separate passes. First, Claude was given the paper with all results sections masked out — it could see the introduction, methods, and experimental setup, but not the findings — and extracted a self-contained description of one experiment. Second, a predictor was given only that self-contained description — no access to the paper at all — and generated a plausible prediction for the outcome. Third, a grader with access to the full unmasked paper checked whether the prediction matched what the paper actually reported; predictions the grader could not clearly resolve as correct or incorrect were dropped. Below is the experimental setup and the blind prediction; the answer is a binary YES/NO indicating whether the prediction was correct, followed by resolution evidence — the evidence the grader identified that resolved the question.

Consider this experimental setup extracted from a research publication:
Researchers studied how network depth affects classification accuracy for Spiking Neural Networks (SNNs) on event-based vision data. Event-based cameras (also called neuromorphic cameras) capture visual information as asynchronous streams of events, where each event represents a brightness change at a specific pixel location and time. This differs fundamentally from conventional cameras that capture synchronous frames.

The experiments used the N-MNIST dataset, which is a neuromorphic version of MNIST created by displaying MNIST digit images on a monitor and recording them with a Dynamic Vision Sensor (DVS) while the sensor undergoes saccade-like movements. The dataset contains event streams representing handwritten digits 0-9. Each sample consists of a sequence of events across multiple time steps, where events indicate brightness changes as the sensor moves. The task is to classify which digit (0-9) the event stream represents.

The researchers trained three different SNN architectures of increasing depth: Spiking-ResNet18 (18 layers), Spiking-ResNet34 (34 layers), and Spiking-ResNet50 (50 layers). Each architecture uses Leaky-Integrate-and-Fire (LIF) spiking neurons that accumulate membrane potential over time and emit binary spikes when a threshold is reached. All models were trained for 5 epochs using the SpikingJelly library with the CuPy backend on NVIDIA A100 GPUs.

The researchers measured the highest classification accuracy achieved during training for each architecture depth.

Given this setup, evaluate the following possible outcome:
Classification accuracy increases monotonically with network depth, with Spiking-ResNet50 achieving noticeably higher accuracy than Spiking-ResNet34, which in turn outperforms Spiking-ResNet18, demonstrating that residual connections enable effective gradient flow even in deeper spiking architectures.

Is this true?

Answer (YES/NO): NO